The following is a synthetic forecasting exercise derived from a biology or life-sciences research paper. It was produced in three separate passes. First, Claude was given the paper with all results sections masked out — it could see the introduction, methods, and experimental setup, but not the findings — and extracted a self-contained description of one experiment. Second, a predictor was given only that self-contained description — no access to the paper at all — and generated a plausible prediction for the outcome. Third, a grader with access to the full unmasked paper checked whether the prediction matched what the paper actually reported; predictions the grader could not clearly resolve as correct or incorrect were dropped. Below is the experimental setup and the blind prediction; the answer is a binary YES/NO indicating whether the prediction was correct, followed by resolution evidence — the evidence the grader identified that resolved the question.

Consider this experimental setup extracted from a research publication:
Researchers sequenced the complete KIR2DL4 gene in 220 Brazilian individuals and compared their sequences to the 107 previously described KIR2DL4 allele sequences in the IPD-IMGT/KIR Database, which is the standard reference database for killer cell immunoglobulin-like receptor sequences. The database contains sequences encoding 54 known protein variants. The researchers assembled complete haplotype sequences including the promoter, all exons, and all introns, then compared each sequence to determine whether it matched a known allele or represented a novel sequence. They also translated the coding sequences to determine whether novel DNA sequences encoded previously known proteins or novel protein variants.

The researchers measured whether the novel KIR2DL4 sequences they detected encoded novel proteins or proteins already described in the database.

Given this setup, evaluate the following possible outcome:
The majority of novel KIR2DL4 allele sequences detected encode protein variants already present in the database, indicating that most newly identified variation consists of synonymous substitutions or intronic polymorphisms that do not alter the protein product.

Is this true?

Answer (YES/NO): YES